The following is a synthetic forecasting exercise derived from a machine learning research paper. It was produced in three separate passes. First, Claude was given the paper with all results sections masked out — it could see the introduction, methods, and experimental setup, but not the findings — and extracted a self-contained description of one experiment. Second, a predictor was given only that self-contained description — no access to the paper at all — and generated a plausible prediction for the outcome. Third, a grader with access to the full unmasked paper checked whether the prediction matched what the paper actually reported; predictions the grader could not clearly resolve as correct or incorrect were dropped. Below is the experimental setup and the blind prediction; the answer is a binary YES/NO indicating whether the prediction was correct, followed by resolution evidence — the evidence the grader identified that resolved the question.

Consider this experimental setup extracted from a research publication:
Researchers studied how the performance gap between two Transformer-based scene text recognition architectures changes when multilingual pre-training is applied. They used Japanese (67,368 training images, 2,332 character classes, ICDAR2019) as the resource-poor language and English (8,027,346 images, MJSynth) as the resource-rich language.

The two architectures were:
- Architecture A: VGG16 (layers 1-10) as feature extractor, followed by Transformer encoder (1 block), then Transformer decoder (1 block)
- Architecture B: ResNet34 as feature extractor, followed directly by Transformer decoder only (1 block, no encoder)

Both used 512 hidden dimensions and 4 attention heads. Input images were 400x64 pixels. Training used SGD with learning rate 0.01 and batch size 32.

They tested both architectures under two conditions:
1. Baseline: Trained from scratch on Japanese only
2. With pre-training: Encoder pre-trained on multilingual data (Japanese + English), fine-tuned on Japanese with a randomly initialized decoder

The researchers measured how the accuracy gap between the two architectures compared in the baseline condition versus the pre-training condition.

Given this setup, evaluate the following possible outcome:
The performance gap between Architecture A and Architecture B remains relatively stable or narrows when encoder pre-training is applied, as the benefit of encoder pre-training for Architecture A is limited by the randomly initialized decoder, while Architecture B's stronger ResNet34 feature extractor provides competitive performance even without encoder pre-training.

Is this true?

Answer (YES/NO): YES